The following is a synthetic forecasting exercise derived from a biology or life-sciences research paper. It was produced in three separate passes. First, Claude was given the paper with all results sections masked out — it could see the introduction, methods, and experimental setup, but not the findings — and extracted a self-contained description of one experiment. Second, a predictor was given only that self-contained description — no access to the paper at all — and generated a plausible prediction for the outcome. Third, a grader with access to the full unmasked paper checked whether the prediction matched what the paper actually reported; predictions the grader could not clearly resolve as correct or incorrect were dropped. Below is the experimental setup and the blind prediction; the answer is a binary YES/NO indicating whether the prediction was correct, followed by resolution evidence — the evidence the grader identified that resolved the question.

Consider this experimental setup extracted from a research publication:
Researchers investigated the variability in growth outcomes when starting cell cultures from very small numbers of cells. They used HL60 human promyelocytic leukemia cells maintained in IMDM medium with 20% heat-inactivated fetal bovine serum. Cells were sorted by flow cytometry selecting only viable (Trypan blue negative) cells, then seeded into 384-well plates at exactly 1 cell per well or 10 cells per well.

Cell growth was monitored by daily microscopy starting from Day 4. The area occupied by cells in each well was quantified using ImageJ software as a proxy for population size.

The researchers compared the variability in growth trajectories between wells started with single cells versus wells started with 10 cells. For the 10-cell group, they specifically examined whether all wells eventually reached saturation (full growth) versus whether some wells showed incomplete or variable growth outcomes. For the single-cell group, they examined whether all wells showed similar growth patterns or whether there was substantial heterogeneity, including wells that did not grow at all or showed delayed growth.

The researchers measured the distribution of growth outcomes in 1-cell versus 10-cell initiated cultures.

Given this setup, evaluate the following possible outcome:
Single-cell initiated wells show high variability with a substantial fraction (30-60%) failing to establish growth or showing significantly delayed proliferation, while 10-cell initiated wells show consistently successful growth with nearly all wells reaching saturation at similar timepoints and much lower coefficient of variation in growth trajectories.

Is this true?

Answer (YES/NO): NO